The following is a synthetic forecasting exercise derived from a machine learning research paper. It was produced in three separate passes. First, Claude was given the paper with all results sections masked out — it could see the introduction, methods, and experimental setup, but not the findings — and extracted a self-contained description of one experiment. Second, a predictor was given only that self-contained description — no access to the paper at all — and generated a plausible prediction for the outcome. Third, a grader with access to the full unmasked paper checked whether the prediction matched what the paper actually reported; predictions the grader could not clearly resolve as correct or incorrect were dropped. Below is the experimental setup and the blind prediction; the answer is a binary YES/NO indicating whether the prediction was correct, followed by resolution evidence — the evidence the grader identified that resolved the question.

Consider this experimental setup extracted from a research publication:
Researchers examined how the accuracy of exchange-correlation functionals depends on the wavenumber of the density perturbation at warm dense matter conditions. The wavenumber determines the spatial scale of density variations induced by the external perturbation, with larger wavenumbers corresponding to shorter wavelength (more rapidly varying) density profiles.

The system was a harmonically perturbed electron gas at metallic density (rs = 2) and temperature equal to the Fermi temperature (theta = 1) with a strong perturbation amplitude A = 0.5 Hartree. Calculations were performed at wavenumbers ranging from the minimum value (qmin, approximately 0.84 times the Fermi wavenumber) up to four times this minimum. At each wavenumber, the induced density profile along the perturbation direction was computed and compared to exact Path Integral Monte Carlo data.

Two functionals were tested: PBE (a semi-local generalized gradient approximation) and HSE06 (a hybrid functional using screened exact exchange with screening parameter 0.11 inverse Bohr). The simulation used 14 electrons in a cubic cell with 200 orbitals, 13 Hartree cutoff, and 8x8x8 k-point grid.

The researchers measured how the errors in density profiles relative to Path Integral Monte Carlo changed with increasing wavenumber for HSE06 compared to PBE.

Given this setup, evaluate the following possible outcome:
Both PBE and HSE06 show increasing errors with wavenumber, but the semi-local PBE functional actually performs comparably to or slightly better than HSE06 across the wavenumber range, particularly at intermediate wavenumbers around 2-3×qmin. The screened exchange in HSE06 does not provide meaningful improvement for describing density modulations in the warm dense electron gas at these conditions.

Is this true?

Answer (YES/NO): NO